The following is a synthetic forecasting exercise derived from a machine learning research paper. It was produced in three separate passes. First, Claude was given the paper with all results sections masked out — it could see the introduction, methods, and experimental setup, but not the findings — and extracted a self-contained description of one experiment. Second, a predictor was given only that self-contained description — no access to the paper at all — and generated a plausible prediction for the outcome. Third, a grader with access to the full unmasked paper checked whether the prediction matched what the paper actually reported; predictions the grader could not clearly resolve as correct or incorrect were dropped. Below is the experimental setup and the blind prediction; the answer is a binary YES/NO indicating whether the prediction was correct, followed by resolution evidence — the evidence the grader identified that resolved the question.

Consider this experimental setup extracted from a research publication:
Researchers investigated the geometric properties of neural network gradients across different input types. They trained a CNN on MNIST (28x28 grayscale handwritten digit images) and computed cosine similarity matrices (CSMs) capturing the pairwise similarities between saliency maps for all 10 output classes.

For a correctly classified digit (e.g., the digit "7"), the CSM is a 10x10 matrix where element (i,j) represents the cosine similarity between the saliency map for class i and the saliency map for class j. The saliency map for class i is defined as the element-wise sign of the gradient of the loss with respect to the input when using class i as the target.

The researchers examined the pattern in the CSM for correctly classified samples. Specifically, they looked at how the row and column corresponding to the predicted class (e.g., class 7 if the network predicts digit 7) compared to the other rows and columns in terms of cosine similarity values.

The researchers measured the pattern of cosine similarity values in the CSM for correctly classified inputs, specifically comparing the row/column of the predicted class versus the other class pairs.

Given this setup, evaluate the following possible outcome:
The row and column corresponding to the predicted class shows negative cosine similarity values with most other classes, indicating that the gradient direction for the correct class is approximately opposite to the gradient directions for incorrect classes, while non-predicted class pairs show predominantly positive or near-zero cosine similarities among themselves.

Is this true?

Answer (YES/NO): YES